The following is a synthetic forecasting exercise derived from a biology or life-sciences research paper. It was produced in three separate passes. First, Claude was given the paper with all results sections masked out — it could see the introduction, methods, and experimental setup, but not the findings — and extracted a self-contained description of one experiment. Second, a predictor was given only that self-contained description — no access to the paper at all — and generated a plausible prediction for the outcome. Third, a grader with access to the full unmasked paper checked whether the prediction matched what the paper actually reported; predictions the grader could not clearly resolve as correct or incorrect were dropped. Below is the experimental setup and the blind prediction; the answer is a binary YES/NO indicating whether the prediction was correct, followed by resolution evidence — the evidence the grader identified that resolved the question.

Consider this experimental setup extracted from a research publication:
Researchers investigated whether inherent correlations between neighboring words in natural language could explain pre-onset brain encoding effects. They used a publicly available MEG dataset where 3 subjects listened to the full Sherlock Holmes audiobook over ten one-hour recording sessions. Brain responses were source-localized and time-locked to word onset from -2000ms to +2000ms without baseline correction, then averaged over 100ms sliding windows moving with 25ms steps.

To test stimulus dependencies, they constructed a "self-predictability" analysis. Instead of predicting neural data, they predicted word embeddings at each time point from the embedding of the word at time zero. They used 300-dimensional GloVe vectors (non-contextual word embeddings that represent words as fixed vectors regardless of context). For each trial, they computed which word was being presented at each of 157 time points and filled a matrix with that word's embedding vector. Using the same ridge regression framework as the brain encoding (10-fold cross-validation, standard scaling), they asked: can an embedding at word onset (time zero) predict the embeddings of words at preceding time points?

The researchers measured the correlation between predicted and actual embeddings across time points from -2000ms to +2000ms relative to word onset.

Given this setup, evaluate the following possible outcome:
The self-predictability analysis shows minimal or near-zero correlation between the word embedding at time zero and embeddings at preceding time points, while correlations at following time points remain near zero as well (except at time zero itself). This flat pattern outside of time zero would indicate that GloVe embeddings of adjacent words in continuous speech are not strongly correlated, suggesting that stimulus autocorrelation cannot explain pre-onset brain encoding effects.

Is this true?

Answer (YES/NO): NO